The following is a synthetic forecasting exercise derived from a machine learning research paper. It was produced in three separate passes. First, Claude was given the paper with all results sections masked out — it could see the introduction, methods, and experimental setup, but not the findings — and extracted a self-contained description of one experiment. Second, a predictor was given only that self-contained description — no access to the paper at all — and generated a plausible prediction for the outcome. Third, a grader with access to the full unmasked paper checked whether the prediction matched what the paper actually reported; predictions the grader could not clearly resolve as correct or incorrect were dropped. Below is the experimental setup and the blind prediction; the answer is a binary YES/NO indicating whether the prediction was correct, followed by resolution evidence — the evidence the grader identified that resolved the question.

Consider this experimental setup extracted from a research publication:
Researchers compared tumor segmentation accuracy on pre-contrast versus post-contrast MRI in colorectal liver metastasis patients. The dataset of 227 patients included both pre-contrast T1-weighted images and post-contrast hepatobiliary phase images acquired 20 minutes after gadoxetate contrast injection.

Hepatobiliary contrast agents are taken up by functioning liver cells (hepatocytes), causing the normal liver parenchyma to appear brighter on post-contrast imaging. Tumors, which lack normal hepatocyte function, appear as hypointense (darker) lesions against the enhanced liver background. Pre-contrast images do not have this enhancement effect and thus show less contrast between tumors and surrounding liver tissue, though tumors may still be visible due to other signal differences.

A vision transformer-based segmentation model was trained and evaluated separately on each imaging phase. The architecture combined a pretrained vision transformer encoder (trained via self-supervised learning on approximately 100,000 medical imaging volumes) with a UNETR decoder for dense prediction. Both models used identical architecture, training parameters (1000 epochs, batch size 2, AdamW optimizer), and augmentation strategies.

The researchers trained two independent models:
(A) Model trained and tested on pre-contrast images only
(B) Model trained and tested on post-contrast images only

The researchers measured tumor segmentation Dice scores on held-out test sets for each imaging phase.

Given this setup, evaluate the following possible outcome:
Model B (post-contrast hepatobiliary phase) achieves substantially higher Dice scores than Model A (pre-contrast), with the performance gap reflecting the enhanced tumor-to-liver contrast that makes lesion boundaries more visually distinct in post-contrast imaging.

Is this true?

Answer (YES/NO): YES